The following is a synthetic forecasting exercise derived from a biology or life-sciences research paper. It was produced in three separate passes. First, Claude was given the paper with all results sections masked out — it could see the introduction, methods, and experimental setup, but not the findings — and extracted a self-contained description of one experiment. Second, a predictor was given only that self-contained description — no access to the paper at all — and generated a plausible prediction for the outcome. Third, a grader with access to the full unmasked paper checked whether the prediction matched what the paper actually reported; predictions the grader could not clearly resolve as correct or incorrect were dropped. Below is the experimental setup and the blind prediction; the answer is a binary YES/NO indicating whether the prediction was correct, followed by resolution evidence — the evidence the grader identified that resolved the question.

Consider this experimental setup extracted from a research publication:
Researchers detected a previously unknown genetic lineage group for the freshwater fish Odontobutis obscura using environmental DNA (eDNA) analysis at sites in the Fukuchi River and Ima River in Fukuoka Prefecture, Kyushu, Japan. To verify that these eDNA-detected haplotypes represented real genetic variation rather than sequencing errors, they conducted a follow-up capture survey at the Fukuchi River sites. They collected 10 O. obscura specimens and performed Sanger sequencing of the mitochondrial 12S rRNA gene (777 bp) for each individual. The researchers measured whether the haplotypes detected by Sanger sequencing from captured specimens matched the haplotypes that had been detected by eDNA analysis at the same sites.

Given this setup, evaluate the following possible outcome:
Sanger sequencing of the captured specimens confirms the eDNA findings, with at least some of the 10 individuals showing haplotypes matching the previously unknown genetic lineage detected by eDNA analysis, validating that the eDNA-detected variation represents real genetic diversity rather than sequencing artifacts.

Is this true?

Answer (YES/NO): YES